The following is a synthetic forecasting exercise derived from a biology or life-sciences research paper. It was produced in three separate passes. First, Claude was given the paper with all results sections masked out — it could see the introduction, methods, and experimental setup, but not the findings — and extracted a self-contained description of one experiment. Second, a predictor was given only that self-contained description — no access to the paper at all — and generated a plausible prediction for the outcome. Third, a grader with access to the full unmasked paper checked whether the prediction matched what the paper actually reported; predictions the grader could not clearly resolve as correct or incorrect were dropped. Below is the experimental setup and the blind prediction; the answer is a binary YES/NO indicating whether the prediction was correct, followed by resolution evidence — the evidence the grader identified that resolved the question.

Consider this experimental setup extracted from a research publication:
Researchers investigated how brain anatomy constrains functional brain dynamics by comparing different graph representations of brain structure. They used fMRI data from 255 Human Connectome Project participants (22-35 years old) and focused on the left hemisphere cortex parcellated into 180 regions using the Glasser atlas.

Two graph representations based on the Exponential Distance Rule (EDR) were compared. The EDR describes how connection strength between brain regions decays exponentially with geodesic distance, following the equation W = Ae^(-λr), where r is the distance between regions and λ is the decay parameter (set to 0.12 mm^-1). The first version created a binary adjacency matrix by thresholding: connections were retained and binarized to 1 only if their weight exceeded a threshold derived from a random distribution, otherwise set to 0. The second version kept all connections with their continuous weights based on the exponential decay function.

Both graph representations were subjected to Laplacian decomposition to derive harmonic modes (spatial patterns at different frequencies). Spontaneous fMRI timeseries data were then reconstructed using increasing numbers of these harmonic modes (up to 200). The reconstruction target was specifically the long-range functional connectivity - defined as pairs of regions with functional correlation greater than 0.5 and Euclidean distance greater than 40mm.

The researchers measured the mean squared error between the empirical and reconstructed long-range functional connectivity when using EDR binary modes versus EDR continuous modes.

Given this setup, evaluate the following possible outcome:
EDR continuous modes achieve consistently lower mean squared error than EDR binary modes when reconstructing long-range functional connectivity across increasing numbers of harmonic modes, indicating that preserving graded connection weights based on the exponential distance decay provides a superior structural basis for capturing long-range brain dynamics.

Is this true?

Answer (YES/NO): YES